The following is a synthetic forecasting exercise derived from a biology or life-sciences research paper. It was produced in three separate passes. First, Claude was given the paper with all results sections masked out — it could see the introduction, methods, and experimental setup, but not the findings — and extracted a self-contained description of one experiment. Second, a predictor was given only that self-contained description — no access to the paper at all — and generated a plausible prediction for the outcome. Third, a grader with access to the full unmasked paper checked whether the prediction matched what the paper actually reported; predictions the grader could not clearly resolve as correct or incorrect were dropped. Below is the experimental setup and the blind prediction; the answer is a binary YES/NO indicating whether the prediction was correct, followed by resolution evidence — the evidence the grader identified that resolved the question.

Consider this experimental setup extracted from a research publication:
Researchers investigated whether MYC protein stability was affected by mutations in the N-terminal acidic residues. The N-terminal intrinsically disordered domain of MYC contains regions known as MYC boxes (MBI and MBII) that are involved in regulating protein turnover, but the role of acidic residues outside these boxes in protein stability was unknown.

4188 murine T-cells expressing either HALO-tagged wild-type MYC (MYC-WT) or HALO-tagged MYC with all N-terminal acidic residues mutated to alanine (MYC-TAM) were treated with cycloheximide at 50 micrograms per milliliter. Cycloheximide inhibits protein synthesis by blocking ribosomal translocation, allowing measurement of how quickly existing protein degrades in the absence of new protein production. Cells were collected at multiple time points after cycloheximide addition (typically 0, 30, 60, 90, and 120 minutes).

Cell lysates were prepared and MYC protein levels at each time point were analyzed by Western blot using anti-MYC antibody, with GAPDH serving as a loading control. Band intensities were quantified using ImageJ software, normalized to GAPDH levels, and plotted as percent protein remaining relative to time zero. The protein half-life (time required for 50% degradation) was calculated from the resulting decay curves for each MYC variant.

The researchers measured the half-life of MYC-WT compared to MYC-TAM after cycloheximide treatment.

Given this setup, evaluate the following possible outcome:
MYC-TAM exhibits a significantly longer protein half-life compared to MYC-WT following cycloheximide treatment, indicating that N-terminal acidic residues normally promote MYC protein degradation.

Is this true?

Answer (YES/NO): NO